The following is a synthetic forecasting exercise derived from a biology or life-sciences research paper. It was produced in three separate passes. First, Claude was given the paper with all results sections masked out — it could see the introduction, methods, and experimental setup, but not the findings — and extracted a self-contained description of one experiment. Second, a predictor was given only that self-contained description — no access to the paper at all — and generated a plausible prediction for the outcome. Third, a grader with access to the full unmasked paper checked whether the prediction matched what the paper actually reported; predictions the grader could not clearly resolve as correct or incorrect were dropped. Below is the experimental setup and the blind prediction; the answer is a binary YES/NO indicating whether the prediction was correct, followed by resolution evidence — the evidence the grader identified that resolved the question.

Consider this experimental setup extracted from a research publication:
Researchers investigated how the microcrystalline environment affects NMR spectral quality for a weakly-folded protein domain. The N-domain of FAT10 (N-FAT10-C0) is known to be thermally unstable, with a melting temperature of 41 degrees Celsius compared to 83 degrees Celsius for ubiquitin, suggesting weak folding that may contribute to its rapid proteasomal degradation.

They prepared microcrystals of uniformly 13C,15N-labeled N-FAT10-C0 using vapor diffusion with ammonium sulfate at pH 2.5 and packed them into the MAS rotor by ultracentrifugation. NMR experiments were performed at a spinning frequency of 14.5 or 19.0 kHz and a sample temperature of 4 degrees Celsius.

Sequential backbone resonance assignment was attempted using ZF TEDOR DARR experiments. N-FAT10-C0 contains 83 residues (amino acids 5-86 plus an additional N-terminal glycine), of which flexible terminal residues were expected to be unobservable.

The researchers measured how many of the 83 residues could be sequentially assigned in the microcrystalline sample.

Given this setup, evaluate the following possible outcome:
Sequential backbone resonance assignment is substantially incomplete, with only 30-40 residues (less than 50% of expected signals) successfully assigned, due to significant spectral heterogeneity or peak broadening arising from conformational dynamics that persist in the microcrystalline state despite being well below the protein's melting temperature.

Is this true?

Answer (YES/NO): NO